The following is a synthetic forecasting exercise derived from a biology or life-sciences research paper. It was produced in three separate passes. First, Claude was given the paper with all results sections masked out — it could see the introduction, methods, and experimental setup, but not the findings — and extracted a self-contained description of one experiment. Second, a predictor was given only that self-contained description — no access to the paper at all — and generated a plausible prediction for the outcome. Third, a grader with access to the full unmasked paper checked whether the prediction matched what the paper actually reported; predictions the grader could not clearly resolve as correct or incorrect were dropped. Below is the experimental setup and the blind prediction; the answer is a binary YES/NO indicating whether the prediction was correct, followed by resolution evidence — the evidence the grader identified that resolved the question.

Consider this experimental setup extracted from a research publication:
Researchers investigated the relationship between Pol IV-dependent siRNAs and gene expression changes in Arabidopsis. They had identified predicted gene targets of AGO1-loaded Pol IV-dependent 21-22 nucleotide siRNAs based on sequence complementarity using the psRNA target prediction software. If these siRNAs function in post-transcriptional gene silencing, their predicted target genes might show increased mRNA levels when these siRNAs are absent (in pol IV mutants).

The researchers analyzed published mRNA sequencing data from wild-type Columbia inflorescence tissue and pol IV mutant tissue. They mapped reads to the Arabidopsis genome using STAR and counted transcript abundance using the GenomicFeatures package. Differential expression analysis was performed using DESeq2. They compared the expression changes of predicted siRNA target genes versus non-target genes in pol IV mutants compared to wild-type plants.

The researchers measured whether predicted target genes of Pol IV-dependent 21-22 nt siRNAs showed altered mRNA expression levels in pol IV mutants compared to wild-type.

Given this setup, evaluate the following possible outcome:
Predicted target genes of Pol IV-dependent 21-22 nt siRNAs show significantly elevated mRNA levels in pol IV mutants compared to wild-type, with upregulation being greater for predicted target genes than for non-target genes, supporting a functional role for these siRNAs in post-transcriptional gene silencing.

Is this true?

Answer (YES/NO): NO